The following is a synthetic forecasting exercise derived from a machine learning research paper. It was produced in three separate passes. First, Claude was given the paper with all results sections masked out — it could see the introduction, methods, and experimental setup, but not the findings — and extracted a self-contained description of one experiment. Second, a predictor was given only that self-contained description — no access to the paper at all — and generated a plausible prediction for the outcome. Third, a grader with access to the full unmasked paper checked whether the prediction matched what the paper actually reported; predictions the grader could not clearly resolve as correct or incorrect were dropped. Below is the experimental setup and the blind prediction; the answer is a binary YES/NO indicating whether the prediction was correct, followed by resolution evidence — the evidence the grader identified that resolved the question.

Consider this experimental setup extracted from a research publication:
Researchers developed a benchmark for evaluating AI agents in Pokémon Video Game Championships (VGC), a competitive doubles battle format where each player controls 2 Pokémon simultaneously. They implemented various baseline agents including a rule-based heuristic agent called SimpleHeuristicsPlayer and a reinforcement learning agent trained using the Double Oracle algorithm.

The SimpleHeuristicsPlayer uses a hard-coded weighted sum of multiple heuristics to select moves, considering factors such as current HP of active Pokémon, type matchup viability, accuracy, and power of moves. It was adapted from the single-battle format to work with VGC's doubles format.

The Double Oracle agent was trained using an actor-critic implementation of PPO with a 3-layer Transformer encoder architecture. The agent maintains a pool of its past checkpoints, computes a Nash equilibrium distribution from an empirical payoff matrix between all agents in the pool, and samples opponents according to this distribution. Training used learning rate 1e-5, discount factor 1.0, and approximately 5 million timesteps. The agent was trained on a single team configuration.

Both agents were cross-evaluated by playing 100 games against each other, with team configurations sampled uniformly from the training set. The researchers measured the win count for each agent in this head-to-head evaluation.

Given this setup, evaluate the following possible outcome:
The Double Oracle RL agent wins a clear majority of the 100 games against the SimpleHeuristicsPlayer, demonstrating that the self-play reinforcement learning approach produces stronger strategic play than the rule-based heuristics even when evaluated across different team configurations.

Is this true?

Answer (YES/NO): NO